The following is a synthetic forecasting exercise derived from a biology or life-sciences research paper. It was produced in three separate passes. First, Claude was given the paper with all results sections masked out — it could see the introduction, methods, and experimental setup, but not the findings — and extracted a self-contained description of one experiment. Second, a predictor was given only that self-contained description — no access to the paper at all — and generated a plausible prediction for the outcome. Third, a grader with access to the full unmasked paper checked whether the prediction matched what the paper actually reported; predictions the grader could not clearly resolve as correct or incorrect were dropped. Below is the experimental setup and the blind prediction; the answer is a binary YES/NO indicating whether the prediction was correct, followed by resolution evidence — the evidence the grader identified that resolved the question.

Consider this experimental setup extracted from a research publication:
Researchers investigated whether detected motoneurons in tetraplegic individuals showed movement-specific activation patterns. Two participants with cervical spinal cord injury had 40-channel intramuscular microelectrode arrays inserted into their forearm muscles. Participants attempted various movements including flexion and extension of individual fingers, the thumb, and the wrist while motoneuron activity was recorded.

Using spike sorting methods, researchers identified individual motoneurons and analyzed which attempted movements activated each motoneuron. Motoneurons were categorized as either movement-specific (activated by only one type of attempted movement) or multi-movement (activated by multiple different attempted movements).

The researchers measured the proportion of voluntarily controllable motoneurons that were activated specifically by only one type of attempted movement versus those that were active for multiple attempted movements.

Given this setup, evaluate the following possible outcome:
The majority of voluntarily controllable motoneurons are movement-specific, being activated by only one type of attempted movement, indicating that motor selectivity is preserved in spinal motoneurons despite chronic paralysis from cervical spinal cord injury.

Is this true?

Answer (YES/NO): NO